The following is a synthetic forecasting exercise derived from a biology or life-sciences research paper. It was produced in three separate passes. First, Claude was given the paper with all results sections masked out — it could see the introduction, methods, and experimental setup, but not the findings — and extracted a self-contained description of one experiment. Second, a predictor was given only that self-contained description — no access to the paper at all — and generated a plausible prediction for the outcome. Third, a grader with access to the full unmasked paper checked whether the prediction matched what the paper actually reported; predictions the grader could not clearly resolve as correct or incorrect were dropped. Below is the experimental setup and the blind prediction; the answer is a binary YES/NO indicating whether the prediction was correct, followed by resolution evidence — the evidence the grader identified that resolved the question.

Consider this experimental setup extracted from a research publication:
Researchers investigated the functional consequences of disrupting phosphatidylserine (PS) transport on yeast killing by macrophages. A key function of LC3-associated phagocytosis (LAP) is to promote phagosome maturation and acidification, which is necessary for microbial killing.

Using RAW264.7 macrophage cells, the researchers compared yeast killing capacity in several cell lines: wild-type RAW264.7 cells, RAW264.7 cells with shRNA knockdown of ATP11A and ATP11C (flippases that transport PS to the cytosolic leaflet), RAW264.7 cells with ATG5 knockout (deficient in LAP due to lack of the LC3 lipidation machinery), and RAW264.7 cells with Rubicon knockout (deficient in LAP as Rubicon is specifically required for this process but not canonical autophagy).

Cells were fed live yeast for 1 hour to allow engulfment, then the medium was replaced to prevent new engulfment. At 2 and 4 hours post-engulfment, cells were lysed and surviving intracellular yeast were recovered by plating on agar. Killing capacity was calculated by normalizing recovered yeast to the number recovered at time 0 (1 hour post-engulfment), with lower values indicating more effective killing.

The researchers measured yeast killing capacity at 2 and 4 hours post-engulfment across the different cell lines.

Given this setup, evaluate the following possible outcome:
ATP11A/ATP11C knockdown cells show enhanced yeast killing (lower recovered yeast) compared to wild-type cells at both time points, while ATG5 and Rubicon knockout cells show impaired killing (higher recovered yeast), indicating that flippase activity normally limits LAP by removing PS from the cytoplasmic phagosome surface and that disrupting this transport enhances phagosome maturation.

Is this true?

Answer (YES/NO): NO